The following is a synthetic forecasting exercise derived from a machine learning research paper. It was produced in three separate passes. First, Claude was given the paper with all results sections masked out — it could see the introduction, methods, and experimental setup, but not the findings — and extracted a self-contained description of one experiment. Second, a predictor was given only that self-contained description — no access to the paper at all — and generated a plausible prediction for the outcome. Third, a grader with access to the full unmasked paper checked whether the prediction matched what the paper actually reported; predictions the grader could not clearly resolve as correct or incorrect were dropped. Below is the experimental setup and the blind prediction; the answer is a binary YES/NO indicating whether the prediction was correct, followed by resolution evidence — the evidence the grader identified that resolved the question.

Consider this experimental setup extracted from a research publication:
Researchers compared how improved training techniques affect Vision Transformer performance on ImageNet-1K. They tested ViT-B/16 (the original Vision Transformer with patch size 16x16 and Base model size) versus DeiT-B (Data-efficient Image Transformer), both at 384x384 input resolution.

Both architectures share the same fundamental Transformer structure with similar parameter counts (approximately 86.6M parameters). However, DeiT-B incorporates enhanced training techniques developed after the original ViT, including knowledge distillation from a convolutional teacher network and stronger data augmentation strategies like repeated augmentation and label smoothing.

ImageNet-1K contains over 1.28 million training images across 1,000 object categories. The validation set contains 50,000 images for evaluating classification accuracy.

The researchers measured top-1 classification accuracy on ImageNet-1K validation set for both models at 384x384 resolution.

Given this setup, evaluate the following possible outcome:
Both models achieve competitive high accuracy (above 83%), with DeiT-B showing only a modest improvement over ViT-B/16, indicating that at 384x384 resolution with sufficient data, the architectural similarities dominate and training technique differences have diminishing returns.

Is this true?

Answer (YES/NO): NO